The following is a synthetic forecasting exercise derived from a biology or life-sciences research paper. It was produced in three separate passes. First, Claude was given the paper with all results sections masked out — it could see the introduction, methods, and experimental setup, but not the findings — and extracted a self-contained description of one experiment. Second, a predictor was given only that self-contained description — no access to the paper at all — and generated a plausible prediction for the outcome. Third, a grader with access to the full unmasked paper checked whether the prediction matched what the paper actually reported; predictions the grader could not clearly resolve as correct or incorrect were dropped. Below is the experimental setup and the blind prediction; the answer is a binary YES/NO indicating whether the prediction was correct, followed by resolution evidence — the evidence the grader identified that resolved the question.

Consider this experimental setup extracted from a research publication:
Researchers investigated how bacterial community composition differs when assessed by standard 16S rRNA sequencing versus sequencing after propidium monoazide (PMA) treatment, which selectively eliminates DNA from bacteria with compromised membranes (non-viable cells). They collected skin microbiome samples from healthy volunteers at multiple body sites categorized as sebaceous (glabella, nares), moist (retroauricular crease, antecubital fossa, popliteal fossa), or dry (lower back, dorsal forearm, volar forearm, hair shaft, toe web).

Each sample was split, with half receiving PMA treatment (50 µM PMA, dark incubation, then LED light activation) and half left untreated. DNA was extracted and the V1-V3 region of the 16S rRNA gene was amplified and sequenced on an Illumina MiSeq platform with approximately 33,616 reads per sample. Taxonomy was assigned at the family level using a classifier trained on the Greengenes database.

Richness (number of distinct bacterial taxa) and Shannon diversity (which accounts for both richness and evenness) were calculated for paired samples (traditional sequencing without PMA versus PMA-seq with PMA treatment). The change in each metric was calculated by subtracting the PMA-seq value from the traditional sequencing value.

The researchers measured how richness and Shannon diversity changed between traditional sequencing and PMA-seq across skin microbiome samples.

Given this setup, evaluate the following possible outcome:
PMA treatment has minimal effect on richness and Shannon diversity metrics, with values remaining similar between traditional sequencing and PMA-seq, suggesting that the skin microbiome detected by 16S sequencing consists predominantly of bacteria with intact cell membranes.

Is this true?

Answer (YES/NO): NO